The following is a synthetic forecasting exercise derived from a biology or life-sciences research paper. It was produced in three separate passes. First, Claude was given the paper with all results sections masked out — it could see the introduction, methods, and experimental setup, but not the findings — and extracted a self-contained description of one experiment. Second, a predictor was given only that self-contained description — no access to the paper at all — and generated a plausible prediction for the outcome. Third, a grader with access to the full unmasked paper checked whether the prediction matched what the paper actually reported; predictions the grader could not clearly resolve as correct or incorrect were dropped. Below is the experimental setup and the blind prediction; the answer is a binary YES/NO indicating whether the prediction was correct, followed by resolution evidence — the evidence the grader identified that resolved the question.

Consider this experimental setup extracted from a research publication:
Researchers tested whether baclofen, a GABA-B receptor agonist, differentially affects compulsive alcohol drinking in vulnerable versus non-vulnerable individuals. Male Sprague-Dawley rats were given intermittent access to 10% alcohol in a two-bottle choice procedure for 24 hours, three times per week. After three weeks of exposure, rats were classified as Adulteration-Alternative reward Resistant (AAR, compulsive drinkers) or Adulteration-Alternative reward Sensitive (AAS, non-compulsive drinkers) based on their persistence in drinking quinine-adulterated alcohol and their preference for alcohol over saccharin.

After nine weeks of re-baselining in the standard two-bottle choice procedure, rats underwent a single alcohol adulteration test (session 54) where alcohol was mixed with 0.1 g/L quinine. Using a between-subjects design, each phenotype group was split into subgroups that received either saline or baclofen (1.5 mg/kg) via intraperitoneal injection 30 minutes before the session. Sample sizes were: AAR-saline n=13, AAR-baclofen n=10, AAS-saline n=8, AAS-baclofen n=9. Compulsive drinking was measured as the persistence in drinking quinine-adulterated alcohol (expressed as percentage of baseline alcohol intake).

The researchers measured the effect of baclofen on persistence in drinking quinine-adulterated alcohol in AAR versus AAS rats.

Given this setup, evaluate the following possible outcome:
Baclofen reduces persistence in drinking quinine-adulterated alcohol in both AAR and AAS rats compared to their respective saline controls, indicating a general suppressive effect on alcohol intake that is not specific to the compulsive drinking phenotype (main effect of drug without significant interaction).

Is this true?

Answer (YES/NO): NO